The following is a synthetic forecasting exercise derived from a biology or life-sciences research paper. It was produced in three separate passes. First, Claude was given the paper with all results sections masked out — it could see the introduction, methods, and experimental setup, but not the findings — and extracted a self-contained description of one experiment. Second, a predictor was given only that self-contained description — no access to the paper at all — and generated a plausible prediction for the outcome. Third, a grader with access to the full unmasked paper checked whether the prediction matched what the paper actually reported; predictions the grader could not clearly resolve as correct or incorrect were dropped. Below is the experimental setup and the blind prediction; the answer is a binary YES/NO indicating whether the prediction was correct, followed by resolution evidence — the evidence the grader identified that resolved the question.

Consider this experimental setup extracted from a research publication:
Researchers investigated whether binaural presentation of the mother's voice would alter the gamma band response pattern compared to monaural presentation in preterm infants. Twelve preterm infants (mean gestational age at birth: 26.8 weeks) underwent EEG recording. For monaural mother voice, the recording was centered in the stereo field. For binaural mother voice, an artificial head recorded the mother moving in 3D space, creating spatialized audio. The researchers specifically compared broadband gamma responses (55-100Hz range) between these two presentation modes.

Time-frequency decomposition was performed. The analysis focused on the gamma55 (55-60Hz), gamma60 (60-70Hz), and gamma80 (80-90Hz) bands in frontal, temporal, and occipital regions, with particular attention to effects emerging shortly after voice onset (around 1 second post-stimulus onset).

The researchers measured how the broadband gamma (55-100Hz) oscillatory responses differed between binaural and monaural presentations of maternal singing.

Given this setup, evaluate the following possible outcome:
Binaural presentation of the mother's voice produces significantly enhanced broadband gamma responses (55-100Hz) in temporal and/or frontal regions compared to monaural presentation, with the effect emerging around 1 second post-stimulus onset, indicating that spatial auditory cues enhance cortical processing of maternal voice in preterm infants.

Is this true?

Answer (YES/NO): YES